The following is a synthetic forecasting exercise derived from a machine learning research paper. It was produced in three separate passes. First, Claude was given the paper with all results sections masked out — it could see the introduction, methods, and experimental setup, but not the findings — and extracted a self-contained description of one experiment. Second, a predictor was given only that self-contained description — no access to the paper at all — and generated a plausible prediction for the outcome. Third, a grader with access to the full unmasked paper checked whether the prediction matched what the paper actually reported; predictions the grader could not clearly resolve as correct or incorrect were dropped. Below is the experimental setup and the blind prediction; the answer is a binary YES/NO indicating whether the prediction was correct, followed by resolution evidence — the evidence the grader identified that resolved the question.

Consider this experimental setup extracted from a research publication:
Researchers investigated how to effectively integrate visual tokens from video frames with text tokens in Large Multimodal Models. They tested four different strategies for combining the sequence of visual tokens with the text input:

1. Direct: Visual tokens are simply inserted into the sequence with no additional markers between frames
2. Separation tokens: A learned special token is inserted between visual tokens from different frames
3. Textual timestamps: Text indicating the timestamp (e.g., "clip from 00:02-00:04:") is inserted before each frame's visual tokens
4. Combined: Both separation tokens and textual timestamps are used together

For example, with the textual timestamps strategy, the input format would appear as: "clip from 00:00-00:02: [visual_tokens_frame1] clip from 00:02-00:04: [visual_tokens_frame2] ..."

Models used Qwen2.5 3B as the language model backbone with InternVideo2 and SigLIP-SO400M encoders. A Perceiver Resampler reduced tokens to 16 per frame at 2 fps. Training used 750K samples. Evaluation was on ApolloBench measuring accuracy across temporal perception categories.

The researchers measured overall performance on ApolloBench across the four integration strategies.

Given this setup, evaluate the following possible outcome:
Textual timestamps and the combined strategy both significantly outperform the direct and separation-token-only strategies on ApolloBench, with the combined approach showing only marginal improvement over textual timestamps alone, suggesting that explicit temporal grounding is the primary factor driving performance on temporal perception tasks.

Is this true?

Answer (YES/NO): NO